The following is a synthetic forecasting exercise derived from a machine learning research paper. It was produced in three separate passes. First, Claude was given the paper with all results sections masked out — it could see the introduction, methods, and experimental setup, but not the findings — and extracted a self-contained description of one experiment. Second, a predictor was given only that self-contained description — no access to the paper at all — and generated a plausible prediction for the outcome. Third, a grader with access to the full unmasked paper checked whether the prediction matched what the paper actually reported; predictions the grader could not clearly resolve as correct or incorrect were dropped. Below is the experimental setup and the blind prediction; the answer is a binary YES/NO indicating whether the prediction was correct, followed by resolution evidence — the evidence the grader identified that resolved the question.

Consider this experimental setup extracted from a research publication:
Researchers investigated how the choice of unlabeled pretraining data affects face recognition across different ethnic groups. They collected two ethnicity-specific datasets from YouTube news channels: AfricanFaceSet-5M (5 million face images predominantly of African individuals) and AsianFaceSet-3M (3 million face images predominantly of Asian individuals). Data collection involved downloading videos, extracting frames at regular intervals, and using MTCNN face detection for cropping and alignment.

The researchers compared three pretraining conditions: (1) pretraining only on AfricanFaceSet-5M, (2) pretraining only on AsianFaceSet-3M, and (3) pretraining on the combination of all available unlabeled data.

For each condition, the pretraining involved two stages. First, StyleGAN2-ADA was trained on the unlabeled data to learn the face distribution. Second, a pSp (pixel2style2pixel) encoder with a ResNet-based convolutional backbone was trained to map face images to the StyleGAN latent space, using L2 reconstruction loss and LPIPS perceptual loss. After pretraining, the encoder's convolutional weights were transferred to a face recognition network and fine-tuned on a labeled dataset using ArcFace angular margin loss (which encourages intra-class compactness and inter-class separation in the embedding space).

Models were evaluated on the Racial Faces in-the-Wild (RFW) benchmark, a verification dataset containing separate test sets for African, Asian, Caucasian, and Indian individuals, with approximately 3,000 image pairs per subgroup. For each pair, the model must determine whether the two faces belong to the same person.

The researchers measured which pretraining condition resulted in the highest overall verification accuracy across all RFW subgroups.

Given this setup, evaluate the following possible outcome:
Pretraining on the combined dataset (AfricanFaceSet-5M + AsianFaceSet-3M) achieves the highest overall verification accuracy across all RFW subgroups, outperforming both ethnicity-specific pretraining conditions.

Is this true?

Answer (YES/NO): YES